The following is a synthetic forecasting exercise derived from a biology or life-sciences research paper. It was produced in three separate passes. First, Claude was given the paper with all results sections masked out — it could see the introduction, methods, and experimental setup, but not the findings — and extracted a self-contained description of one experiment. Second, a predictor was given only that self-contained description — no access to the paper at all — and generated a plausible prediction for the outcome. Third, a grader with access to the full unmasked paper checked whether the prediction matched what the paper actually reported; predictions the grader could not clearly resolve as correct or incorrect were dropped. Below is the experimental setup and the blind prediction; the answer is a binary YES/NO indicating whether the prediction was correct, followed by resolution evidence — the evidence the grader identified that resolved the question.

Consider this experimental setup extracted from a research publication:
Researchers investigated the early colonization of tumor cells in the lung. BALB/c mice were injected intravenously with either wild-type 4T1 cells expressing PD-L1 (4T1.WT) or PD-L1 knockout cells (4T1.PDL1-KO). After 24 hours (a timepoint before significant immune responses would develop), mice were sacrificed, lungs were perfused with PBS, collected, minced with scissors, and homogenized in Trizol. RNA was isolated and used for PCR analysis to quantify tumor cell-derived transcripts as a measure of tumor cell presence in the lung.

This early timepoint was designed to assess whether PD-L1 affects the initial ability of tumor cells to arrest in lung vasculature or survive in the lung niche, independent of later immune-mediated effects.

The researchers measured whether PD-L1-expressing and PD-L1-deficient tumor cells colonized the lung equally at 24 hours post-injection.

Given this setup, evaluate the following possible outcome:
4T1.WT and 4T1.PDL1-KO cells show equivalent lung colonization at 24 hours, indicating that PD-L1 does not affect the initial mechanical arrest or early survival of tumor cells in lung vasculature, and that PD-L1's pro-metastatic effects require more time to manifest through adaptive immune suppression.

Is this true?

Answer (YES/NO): YES